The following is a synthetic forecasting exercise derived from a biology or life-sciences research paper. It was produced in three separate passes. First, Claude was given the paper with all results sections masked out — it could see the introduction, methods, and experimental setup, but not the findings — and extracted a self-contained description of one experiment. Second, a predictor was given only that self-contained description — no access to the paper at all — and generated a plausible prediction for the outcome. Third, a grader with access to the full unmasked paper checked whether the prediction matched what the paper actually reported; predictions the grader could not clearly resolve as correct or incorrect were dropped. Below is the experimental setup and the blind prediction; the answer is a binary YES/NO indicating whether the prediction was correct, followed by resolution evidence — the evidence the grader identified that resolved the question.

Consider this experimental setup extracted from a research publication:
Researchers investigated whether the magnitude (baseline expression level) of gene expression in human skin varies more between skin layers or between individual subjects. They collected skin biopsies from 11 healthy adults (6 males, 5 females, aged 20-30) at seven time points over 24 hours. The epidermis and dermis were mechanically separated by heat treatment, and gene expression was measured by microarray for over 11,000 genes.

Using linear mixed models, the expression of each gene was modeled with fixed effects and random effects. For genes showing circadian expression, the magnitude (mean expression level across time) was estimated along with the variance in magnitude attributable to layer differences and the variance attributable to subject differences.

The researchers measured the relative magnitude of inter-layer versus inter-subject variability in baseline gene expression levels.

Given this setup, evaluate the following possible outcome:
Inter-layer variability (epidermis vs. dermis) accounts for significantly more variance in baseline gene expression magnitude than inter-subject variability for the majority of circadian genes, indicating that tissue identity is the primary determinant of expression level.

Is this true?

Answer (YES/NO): YES